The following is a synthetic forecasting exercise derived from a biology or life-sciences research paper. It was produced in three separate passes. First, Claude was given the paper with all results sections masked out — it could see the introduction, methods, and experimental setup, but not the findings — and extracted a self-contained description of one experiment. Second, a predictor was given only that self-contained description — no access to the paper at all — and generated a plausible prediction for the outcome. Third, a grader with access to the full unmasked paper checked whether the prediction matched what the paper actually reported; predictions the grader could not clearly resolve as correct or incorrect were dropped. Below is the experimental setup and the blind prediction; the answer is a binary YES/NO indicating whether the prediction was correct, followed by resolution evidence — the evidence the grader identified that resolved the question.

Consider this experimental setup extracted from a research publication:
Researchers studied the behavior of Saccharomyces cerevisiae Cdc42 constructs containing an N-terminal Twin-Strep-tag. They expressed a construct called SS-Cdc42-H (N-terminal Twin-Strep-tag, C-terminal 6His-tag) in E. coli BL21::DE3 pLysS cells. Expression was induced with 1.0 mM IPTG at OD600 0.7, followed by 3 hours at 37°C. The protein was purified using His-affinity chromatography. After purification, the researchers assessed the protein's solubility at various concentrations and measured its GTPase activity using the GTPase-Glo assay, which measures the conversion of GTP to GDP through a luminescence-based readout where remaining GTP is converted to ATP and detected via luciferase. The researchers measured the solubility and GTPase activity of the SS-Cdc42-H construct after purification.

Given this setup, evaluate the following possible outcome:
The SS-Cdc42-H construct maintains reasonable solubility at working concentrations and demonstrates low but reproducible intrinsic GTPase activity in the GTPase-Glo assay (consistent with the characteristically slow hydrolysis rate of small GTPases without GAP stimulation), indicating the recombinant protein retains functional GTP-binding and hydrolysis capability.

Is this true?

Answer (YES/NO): NO